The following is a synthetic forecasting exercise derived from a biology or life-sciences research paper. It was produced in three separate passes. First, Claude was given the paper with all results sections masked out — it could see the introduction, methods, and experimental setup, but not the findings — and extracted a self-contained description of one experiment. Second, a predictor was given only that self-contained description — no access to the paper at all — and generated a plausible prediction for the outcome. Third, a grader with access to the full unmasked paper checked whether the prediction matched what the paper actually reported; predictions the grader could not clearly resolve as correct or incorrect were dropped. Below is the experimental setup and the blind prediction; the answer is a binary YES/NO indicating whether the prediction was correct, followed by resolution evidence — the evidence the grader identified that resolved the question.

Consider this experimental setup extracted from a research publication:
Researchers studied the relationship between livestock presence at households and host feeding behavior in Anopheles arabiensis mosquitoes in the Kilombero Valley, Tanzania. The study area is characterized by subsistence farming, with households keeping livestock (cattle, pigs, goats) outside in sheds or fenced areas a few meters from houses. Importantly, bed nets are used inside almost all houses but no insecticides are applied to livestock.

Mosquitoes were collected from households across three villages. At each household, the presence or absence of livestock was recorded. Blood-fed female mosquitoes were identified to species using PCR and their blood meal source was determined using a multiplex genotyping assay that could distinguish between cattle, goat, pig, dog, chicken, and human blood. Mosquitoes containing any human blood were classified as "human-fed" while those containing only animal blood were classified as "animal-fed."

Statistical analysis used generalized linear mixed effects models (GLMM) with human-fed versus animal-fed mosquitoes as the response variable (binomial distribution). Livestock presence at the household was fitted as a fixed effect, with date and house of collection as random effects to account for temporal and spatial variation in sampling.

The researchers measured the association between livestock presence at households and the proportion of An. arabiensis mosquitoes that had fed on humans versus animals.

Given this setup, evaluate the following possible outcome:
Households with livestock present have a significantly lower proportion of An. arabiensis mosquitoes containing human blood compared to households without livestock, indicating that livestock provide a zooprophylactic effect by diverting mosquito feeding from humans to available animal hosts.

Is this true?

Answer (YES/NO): YES